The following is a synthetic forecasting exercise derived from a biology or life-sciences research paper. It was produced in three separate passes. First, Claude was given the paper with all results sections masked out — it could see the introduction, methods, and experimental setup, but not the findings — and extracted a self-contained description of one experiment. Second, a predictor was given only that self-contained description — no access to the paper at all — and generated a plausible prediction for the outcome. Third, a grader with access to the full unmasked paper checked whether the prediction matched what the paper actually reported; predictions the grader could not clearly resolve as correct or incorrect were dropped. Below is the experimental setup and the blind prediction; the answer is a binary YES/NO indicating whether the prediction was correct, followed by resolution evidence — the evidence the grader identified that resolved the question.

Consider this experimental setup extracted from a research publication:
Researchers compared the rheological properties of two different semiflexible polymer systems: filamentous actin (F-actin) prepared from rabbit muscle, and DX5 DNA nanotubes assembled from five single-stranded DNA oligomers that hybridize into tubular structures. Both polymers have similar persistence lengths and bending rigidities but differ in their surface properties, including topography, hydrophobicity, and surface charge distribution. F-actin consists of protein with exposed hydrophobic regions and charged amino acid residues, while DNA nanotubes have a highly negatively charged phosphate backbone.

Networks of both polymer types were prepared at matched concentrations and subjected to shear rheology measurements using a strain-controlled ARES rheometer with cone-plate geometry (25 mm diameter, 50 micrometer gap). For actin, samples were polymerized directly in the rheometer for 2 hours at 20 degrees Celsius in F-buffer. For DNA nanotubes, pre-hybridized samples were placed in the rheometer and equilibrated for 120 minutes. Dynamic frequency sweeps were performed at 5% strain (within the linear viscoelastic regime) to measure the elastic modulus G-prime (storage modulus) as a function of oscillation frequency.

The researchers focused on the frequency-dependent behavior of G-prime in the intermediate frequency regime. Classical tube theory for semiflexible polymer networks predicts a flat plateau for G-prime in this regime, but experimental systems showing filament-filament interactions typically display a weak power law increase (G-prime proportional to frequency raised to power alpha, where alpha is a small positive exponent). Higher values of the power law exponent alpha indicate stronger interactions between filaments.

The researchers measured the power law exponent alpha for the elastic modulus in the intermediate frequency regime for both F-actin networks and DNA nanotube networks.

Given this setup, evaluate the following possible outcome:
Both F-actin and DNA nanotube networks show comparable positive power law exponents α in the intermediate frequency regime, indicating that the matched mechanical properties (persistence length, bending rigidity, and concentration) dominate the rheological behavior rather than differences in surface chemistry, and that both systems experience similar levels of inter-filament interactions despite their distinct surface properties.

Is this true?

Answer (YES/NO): NO